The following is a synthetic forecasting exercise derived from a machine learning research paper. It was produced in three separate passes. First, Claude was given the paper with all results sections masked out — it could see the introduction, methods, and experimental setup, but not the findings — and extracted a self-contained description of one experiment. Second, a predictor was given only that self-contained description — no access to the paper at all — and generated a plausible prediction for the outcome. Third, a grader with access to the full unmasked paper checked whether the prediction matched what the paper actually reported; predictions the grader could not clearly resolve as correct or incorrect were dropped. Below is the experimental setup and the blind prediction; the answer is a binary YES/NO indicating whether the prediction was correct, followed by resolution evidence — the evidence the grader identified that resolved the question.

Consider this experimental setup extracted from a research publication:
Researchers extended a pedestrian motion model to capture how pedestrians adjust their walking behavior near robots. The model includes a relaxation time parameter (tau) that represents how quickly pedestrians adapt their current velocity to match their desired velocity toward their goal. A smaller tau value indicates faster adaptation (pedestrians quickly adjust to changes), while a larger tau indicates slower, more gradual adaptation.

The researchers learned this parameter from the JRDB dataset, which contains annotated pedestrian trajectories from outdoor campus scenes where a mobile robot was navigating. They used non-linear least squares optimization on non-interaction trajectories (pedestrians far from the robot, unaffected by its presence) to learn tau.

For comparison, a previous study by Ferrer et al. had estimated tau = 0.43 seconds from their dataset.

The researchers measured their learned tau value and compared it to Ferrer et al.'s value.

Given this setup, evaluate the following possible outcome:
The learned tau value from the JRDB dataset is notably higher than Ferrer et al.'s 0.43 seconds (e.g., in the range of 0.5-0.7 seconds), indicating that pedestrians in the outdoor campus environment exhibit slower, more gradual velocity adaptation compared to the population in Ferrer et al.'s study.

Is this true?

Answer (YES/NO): YES